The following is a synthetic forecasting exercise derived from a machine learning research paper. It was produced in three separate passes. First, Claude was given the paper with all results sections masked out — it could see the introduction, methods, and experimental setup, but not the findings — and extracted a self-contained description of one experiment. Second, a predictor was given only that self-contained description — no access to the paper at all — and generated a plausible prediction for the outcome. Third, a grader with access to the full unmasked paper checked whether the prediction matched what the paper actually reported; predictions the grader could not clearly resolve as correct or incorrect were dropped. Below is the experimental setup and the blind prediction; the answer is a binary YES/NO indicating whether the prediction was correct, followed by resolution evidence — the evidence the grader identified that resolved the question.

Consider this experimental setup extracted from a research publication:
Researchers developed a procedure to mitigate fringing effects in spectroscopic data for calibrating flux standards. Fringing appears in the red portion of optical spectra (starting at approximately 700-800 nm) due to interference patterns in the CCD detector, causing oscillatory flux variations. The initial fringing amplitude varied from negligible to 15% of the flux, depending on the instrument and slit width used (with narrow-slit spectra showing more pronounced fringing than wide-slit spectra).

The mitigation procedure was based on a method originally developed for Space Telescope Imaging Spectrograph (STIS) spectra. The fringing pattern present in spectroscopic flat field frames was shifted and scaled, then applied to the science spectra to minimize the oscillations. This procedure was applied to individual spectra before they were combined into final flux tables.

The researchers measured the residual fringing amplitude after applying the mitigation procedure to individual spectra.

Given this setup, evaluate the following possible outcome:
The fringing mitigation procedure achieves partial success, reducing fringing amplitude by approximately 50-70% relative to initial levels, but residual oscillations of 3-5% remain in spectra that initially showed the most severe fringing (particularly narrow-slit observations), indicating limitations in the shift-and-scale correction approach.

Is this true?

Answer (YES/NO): NO